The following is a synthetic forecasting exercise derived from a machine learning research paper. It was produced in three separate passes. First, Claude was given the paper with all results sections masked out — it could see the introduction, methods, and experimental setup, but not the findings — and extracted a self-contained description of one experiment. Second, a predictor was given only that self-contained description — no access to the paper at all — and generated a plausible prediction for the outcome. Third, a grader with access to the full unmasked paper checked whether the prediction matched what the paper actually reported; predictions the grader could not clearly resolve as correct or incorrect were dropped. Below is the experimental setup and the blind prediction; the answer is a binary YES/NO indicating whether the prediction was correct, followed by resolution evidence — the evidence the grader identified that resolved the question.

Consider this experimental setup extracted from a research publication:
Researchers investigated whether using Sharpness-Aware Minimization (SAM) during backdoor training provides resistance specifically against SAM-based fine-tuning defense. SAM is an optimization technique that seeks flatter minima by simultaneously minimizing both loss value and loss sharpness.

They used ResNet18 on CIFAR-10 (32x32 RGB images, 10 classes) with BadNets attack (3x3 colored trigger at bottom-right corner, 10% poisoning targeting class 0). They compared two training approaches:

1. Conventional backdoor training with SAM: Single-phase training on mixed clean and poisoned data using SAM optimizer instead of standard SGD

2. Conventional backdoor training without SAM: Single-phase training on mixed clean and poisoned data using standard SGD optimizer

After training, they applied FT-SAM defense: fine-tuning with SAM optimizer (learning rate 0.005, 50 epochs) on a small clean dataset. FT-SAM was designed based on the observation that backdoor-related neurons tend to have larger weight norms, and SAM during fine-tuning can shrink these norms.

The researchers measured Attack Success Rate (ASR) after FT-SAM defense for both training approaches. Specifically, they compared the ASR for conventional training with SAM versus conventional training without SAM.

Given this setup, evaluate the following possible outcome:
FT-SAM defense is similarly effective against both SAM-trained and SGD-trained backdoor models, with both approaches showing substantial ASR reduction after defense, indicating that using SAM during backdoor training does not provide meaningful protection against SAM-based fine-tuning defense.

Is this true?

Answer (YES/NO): NO